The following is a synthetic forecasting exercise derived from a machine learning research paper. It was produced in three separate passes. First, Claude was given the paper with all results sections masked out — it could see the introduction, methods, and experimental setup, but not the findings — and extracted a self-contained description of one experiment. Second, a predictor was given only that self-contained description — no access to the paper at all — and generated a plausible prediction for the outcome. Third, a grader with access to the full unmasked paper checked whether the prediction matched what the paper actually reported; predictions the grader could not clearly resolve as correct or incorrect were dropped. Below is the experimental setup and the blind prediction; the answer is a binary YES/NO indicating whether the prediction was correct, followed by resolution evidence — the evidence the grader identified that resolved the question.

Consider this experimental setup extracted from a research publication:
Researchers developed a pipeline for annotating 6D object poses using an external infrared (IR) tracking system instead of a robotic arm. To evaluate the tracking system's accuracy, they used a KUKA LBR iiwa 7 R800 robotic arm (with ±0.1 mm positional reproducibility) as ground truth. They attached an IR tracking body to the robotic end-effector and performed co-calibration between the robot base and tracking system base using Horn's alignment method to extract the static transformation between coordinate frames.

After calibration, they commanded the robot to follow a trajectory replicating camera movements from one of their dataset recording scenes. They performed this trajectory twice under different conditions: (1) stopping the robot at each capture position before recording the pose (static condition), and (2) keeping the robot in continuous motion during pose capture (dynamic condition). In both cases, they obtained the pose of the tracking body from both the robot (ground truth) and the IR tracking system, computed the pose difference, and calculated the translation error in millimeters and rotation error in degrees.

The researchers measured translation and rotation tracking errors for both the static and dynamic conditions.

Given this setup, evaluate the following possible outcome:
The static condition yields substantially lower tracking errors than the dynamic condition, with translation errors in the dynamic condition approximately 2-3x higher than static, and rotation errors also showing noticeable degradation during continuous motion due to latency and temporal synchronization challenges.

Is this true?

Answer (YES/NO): NO